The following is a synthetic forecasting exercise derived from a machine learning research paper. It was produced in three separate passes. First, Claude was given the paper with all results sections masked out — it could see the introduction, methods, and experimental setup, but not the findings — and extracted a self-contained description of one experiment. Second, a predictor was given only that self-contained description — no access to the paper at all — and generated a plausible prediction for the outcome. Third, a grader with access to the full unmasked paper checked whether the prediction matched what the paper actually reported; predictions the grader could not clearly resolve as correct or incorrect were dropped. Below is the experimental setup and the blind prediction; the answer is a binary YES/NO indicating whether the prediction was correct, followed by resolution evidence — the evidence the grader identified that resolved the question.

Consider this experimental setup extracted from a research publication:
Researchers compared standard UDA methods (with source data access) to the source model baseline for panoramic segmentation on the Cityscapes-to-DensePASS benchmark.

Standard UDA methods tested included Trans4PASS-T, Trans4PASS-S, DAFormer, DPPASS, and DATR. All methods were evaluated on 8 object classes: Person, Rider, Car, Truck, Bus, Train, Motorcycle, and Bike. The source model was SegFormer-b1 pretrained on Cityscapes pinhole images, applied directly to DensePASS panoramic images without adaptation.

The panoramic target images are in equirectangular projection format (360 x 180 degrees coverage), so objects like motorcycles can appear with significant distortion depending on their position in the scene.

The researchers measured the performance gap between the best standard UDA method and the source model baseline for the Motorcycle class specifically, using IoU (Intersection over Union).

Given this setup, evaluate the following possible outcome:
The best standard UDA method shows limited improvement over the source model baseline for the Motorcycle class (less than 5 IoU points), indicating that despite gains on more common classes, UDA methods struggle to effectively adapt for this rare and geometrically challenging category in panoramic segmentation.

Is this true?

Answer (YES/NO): NO